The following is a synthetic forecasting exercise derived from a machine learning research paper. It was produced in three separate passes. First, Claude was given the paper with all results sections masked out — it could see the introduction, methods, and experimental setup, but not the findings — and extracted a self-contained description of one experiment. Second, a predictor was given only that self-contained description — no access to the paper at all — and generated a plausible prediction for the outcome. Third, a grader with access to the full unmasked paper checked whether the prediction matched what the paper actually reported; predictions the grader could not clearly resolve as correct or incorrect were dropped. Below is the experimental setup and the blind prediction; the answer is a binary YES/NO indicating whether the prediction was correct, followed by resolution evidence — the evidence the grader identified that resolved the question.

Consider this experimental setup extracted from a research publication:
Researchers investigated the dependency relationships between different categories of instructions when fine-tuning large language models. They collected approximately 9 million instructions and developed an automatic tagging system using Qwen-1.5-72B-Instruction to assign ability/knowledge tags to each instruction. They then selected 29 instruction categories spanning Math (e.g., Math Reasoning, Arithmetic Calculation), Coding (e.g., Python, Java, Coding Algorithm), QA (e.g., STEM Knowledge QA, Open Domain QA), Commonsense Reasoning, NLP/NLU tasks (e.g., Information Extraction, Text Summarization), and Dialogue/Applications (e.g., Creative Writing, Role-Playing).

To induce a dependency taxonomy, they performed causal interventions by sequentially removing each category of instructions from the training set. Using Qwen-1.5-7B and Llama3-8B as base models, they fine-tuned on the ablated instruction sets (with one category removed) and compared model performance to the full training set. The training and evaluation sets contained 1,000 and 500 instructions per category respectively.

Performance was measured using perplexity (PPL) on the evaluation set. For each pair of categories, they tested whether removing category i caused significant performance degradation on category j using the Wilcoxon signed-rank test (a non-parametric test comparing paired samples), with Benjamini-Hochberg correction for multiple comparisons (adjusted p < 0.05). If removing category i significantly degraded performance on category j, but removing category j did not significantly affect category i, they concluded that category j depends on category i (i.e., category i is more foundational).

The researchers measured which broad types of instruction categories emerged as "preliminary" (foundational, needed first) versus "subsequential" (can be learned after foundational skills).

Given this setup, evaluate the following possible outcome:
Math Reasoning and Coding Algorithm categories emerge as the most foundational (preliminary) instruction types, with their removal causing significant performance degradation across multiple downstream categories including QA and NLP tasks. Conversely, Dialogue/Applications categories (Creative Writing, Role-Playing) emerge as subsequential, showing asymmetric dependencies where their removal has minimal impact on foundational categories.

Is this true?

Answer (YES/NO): YES